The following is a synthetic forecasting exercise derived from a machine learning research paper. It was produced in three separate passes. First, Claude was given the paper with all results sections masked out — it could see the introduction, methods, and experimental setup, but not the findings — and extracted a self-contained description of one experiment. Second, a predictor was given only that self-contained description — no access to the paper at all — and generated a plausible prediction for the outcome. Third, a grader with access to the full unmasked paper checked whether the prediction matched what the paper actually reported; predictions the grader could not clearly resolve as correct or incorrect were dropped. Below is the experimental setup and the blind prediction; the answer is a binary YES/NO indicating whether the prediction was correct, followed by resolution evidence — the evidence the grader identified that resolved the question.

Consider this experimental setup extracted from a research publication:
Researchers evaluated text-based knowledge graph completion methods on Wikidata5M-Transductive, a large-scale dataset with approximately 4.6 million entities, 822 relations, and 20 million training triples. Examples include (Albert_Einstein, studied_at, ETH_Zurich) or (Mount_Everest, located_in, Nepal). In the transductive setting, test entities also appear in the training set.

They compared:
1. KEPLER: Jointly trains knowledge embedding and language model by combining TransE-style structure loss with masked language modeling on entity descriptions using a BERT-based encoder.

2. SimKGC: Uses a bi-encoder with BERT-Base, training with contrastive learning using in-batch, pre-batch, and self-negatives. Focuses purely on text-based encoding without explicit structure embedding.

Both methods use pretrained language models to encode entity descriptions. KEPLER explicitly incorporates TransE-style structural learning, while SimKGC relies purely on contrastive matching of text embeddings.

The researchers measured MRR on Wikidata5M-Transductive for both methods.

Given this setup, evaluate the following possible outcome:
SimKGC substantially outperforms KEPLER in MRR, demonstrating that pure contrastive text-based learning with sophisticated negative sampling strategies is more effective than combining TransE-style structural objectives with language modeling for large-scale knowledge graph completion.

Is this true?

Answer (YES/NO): YES